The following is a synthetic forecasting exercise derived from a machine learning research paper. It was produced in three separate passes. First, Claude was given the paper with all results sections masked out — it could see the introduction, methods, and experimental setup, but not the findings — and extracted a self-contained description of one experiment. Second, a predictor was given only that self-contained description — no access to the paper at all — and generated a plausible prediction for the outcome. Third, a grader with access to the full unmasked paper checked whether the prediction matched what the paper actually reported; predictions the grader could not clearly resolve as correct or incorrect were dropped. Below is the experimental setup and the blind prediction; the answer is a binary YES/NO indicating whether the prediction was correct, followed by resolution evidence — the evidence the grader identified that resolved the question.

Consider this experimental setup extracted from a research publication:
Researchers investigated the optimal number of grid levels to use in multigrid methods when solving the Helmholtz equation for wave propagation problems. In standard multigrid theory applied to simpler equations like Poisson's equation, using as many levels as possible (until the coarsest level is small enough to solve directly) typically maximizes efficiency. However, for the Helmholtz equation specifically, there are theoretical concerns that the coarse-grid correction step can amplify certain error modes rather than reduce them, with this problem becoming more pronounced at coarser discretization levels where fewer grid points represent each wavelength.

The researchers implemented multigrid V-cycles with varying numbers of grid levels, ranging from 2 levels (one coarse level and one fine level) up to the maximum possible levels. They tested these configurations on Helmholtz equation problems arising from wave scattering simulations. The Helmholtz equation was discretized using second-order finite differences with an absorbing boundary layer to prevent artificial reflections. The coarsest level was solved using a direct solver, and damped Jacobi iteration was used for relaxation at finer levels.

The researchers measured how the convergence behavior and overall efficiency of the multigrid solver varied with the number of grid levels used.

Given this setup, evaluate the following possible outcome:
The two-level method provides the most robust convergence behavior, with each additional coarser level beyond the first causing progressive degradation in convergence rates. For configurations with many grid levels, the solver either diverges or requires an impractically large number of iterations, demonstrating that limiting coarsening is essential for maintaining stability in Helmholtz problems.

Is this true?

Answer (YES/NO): NO